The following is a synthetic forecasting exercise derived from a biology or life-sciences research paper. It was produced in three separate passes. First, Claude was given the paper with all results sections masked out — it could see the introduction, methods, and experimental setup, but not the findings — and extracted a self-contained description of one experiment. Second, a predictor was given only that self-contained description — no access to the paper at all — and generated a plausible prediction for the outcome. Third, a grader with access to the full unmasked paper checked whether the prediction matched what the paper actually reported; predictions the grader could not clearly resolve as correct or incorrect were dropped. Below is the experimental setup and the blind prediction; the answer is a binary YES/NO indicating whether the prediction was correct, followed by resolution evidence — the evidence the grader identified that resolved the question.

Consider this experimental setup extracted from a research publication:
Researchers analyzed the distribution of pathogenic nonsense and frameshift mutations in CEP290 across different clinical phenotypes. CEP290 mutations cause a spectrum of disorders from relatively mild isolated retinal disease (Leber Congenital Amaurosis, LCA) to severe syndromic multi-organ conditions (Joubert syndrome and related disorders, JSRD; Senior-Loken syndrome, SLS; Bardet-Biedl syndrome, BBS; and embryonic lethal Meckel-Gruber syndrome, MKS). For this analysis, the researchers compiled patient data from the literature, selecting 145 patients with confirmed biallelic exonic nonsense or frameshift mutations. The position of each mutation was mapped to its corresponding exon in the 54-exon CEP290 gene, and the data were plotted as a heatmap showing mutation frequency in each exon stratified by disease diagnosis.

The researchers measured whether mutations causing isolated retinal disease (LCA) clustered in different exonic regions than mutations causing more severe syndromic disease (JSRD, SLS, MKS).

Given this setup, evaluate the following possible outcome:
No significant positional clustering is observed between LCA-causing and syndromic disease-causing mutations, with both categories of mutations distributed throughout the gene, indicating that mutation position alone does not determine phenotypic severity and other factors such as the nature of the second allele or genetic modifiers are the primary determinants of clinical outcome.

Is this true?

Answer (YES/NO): NO